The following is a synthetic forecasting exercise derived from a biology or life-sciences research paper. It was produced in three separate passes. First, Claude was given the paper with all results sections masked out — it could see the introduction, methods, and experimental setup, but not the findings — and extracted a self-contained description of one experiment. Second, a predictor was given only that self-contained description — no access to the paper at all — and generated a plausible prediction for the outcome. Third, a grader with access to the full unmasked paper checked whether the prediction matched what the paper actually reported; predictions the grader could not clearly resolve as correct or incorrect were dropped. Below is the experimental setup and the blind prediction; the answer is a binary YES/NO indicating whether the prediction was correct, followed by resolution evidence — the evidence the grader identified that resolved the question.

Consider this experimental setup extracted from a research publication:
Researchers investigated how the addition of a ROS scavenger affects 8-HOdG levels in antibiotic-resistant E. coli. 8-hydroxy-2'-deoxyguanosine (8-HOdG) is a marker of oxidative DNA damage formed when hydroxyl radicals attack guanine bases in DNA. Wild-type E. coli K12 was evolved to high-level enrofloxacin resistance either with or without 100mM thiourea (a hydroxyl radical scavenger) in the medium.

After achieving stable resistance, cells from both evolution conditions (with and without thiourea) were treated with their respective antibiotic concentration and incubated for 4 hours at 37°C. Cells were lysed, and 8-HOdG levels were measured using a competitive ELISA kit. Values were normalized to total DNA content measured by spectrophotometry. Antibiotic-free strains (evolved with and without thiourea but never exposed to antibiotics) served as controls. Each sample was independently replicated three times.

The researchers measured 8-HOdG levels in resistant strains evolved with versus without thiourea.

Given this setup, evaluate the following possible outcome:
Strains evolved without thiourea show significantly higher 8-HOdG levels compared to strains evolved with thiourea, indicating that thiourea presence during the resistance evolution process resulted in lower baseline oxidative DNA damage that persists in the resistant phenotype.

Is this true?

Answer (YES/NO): NO